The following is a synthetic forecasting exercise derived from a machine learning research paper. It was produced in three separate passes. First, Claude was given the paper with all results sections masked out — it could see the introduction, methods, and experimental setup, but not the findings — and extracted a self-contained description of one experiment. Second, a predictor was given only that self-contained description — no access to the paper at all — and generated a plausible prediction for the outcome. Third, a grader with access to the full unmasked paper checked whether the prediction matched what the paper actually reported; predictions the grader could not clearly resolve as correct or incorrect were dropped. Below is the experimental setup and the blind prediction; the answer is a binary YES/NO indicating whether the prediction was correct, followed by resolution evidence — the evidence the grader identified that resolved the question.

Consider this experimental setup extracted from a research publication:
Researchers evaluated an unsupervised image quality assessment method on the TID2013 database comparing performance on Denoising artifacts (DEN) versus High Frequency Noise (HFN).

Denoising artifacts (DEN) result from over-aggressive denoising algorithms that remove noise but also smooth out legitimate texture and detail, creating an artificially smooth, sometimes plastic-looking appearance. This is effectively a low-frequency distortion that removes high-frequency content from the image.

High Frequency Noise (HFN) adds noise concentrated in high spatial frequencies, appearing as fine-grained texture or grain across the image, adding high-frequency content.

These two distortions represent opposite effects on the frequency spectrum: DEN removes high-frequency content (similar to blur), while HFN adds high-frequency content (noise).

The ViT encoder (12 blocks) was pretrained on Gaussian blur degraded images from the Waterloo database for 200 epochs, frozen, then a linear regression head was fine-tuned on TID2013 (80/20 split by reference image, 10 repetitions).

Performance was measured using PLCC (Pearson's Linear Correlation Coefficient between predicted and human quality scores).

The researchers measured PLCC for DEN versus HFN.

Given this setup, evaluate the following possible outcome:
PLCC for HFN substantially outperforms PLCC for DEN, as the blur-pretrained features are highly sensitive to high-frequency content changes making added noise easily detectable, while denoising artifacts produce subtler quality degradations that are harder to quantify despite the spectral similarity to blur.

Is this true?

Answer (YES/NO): NO